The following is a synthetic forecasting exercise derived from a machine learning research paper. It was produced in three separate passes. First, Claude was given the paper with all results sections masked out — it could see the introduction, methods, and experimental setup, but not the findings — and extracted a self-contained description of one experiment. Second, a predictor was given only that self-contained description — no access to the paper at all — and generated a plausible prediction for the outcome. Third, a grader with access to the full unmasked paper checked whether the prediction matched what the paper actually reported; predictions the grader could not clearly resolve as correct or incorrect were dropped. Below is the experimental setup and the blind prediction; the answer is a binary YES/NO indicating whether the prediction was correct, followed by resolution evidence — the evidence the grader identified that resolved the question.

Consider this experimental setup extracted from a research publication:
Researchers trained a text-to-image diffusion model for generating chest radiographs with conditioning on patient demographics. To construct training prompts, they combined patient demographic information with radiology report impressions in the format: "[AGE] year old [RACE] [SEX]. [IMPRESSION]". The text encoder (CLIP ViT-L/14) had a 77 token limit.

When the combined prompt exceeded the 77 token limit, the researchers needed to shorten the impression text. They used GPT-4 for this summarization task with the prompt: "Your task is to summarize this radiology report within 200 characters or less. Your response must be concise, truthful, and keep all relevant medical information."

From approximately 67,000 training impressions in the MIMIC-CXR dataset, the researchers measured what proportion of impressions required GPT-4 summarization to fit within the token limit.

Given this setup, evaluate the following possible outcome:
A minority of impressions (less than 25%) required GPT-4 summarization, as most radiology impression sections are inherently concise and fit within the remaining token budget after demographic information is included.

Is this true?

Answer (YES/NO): YES